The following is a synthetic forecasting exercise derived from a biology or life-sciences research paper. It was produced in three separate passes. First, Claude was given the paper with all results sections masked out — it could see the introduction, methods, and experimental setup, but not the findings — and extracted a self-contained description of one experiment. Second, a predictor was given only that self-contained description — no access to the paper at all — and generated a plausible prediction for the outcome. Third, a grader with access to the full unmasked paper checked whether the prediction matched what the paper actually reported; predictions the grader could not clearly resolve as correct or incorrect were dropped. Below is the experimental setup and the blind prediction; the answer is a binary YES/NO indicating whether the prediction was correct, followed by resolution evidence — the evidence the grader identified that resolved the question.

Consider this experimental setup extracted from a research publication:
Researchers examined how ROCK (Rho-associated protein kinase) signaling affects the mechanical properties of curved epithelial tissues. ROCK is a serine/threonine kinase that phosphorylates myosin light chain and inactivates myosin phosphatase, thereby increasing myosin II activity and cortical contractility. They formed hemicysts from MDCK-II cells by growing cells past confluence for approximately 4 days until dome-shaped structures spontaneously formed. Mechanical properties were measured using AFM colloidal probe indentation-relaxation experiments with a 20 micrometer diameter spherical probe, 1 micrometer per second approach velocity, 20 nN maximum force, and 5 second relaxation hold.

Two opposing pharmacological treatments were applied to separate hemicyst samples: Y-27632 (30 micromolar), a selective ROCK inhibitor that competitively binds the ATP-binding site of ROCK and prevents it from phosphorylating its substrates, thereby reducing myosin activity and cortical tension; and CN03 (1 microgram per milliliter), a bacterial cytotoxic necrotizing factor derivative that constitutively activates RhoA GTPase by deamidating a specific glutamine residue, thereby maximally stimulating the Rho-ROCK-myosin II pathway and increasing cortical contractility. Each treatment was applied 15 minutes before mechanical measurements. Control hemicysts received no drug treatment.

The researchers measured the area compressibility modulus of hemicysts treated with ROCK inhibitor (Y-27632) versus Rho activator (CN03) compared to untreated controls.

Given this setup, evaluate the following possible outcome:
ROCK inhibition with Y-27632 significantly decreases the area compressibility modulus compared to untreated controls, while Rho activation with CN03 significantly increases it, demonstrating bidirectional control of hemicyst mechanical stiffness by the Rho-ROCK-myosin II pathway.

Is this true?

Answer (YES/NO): YES